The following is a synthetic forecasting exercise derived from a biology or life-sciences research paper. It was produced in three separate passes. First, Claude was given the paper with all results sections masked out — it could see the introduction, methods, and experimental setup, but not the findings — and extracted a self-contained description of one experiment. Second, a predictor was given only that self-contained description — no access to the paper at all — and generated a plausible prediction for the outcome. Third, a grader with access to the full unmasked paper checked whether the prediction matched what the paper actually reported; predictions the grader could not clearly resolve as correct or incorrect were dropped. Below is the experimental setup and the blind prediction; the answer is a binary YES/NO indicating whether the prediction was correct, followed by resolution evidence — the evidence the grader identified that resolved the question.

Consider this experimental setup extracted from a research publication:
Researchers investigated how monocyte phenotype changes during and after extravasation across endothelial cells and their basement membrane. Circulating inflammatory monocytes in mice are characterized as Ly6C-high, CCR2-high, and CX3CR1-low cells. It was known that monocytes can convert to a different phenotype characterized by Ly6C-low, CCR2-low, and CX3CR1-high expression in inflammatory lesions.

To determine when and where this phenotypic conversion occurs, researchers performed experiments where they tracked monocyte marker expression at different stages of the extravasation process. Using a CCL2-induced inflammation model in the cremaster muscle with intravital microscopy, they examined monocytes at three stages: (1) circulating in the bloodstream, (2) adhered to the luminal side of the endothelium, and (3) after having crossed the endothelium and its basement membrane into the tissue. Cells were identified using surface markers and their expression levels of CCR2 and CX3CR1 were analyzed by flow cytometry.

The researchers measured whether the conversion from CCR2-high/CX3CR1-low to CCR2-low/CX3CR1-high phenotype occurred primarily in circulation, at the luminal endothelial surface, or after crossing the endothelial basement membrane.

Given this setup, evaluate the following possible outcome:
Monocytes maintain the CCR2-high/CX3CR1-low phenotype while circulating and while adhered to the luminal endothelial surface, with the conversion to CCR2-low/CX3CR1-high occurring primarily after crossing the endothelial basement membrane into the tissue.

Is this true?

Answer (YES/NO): YES